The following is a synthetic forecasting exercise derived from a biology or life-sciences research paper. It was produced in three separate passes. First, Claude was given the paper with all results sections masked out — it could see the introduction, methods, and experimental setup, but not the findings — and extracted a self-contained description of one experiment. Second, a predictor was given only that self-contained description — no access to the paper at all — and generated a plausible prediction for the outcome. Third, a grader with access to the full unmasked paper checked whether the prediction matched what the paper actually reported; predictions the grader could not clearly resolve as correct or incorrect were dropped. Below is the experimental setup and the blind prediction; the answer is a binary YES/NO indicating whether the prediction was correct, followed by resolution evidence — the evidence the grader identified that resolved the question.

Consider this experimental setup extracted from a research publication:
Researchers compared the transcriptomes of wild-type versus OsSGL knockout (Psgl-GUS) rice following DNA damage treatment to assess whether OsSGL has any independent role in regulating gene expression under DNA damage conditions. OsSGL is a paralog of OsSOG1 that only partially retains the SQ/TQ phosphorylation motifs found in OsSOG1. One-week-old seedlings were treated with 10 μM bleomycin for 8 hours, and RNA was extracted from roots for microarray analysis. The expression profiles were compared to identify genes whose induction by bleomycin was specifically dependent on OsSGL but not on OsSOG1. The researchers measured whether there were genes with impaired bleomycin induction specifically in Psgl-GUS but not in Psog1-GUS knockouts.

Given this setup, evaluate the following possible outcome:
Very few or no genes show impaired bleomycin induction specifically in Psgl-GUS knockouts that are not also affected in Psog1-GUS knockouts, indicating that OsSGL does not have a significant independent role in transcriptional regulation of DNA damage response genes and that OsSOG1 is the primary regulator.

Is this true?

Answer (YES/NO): YES